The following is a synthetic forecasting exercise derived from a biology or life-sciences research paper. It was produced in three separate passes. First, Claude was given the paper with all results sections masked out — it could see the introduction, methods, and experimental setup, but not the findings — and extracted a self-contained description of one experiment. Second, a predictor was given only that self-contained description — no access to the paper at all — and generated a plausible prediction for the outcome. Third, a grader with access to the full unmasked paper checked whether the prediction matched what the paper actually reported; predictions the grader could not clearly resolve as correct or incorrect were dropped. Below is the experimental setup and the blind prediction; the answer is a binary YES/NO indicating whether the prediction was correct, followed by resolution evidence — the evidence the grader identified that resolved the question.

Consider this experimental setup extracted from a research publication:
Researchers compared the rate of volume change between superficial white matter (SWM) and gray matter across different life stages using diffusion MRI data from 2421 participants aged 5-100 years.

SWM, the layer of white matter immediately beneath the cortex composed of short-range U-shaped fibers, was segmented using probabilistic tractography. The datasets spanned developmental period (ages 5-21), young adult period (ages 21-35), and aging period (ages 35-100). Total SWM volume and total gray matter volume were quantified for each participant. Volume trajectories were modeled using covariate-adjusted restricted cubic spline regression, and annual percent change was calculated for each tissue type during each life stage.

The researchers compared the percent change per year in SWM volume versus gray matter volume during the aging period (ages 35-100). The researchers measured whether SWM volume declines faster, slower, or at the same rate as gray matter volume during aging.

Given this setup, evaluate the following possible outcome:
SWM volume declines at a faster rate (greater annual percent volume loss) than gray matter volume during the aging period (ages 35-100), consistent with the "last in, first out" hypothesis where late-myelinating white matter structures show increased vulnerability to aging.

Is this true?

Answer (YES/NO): NO